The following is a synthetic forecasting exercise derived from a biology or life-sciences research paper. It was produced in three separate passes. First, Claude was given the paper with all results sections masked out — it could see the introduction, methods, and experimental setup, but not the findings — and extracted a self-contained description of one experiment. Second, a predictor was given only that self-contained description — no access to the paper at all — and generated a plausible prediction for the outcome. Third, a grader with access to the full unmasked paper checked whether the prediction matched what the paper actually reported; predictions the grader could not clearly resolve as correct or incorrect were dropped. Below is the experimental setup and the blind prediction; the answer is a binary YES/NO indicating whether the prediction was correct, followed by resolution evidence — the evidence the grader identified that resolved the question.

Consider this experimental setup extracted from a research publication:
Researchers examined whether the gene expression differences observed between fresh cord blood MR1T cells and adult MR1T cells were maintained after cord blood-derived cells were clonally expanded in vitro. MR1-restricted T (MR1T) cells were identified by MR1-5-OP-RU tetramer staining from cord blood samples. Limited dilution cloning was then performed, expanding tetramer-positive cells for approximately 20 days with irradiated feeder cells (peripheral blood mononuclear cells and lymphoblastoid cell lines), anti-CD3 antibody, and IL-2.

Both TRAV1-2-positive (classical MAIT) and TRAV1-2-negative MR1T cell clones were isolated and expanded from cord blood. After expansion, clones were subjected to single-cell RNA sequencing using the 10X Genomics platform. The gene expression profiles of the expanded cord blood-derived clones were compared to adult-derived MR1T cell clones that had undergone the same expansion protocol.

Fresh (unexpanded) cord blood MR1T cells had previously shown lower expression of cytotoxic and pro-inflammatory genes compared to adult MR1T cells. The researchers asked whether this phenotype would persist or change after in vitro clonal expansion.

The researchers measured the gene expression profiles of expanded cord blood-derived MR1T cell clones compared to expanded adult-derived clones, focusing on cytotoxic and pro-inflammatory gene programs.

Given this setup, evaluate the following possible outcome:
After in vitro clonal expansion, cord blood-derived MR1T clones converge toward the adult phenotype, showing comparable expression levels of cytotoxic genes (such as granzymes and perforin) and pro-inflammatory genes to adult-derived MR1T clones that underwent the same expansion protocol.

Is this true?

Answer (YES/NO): NO